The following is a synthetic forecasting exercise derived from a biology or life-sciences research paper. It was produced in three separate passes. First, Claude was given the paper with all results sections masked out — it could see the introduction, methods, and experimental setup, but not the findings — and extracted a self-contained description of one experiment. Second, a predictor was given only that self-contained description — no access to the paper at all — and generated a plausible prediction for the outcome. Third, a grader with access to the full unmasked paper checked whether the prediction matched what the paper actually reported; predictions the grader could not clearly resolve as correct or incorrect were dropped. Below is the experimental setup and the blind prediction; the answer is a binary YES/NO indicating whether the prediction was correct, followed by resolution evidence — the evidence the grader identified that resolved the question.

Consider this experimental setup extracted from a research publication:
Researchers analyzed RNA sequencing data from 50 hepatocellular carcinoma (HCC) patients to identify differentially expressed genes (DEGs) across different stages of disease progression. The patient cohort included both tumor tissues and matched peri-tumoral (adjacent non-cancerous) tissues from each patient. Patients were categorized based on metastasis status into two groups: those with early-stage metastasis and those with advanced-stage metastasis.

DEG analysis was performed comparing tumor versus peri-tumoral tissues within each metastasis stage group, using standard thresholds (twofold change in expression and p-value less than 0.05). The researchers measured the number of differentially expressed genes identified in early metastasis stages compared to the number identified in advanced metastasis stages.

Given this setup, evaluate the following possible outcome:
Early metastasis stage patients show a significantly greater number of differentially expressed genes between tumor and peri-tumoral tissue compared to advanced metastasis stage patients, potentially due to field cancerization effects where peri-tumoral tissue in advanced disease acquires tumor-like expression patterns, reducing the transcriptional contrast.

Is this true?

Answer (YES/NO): YES